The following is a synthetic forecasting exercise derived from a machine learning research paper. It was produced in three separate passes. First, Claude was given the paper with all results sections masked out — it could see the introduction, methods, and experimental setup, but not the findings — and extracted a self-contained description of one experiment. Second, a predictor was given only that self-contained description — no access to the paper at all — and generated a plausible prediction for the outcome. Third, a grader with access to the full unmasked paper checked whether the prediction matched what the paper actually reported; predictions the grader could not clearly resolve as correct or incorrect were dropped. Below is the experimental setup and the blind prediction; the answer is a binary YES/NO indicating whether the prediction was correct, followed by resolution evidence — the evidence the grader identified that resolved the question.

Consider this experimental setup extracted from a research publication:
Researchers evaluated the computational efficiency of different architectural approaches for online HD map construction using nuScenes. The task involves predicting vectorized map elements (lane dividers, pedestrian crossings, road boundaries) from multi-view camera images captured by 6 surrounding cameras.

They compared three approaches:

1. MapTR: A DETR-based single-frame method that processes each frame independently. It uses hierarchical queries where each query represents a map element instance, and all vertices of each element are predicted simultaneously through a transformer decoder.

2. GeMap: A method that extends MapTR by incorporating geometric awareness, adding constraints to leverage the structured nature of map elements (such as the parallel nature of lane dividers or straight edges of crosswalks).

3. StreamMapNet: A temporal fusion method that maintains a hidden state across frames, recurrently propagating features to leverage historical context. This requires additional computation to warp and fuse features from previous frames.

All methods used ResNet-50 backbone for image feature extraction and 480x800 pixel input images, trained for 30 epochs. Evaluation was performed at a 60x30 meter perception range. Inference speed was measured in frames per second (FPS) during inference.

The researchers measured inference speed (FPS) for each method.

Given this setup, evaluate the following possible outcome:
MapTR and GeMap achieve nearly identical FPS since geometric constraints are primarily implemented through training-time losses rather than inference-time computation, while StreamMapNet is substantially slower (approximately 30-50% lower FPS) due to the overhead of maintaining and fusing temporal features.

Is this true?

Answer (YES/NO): NO